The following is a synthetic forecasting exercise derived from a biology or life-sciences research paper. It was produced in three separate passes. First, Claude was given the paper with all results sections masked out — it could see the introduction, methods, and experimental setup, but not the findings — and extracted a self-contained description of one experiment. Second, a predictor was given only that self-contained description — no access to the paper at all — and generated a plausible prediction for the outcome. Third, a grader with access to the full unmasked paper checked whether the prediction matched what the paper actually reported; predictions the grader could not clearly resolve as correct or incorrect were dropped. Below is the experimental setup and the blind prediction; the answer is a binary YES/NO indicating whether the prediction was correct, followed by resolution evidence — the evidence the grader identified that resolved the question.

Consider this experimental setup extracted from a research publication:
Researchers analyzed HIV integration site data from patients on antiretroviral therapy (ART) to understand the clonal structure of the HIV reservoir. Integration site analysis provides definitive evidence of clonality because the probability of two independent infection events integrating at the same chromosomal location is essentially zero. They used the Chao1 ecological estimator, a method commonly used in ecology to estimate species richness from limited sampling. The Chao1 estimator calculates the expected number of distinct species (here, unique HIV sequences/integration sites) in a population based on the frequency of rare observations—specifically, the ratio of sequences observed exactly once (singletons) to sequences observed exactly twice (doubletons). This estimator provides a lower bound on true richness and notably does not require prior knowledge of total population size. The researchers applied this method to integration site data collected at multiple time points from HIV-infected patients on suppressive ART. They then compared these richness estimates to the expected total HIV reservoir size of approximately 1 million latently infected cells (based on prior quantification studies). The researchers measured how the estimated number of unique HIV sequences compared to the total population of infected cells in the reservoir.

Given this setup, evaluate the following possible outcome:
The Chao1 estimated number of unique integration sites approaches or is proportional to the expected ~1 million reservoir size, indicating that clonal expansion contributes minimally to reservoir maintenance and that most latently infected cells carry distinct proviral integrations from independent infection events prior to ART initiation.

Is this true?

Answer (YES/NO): NO